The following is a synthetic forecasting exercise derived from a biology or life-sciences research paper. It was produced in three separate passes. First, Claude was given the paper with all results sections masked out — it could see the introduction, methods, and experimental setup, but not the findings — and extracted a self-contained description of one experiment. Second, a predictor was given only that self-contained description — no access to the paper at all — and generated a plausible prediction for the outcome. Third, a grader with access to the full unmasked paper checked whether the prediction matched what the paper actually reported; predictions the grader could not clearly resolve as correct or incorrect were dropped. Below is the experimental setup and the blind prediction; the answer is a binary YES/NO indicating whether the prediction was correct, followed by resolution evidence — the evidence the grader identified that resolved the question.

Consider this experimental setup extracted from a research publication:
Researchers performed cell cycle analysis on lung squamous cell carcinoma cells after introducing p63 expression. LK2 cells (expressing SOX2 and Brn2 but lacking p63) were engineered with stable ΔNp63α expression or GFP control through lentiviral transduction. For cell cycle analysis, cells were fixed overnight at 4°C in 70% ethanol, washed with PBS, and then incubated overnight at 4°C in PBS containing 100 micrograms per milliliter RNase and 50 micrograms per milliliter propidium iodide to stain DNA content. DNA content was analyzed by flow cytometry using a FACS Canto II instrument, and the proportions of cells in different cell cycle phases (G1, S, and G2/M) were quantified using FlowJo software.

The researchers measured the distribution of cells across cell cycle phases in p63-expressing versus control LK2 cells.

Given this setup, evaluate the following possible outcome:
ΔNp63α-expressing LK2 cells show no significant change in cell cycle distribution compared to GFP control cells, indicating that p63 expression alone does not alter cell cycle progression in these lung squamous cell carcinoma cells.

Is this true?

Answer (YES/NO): NO